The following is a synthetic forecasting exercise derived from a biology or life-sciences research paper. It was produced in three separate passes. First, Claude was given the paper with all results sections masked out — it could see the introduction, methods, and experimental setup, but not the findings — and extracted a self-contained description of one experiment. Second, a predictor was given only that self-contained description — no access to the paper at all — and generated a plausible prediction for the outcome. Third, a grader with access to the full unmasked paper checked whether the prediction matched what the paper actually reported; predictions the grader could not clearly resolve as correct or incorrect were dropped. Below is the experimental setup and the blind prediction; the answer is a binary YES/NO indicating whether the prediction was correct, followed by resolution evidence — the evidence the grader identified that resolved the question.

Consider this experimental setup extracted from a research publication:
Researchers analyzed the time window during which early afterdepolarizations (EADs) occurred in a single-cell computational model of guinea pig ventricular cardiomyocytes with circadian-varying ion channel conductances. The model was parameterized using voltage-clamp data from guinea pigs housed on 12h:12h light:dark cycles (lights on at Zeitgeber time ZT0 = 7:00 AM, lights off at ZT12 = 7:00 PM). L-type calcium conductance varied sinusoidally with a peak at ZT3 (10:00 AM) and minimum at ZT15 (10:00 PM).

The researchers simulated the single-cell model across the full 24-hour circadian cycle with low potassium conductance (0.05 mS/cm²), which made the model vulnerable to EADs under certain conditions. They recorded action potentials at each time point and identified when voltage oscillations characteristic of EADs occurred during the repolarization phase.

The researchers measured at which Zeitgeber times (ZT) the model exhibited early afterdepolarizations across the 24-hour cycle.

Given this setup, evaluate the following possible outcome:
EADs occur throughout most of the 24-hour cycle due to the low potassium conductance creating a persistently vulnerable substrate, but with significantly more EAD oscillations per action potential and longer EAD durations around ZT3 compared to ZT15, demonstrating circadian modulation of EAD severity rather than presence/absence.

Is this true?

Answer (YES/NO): NO